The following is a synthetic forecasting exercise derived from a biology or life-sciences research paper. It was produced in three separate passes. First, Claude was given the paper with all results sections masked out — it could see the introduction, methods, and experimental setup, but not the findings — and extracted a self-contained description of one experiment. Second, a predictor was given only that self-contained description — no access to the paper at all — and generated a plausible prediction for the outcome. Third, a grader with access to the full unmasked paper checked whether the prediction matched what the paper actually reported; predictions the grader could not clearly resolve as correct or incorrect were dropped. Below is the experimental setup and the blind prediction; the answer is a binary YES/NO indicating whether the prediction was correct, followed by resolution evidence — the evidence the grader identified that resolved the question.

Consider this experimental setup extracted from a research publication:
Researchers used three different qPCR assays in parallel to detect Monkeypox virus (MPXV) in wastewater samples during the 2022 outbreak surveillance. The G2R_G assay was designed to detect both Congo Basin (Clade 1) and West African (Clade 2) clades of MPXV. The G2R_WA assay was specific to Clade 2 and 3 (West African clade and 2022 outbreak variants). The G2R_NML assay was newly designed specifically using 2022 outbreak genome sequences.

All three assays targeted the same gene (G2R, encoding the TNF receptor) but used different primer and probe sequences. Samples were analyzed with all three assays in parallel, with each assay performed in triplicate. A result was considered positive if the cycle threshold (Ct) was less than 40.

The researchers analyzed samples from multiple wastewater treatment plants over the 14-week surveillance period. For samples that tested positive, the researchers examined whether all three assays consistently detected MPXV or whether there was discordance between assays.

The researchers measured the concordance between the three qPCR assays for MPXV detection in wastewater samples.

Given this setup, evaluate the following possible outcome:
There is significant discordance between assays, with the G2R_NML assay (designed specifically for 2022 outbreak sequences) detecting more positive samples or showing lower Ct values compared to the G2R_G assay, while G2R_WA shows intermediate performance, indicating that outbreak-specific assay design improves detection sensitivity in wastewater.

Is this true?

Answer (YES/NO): NO